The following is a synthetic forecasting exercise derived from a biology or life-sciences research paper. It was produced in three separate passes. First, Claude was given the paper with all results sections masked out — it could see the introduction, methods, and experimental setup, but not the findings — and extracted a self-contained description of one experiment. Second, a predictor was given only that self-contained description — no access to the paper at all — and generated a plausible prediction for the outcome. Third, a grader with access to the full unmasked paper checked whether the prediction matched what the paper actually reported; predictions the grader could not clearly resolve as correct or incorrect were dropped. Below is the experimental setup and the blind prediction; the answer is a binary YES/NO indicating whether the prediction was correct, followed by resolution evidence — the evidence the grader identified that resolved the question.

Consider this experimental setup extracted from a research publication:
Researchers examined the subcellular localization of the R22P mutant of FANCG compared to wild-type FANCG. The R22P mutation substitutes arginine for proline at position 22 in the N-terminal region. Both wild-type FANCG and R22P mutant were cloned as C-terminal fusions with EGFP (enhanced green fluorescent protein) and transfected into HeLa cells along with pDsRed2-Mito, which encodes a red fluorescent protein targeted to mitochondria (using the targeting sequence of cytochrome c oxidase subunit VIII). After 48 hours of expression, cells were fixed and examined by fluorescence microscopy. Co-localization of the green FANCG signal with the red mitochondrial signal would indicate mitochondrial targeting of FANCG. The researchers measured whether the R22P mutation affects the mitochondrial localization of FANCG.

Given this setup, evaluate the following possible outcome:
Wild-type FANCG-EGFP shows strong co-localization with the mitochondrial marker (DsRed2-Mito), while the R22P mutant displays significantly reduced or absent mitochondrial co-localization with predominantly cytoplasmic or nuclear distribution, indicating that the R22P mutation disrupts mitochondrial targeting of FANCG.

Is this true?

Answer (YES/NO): YES